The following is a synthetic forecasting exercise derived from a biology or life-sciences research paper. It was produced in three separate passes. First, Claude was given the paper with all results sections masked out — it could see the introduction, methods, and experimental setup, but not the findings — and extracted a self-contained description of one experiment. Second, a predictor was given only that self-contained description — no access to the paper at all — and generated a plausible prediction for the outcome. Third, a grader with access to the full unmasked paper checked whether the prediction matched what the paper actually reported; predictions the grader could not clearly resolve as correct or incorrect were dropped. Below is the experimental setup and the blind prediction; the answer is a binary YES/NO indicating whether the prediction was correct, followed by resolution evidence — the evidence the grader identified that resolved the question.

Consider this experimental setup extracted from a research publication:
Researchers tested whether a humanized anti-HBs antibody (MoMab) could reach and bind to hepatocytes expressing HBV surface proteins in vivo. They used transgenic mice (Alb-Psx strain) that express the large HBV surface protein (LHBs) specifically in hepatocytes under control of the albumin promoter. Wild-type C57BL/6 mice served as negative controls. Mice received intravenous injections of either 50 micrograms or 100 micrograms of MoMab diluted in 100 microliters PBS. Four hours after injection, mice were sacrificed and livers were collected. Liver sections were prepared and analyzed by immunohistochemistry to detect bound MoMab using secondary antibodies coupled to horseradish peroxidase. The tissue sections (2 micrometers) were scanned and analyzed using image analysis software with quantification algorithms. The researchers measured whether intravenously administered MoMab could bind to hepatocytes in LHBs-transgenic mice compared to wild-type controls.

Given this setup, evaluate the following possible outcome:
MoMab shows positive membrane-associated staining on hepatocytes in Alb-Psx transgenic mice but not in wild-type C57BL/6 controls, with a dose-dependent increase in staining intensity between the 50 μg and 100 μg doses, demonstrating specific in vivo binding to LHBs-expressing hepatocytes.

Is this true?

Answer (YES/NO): NO